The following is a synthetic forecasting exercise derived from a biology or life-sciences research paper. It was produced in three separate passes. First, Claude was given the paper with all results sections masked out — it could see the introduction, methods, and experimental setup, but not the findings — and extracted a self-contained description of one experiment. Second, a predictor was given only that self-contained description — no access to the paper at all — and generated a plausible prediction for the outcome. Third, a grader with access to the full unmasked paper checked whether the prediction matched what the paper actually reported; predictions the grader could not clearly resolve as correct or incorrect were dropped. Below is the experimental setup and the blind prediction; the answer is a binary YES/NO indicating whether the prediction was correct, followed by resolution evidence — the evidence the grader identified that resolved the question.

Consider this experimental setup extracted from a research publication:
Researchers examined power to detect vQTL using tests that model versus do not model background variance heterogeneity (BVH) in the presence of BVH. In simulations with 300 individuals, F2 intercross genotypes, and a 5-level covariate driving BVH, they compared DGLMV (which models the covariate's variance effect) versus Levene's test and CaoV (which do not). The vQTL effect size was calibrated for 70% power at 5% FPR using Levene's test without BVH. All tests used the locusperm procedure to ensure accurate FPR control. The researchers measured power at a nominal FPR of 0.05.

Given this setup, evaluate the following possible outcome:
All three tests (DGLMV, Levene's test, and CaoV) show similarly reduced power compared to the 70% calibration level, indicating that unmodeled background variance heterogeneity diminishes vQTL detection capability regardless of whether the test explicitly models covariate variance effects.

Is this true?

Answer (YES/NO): NO